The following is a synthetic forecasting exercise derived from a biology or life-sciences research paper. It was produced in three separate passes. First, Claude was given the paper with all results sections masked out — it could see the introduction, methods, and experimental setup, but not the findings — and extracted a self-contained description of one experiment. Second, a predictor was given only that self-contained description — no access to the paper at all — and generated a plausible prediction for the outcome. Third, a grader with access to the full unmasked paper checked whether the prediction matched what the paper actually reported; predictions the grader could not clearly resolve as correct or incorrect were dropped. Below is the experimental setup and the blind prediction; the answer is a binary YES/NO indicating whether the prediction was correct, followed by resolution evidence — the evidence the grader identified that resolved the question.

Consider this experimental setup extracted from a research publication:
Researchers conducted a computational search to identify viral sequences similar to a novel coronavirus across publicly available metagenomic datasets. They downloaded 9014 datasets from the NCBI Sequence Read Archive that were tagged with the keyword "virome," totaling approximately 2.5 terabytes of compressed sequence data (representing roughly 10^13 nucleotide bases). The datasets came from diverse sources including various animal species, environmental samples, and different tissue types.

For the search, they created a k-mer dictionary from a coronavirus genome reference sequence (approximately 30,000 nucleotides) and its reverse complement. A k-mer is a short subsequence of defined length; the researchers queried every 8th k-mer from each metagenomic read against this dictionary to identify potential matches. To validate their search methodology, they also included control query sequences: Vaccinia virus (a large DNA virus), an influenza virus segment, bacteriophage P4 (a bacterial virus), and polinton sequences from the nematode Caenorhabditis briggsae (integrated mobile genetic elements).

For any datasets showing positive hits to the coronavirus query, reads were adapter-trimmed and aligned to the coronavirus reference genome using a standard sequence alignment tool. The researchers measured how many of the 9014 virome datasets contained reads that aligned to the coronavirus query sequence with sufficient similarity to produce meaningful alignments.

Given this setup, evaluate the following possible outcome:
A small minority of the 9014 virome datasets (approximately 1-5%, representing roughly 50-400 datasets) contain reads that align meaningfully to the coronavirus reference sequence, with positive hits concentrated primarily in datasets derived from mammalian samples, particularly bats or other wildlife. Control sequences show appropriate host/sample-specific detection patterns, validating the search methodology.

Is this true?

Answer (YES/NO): NO